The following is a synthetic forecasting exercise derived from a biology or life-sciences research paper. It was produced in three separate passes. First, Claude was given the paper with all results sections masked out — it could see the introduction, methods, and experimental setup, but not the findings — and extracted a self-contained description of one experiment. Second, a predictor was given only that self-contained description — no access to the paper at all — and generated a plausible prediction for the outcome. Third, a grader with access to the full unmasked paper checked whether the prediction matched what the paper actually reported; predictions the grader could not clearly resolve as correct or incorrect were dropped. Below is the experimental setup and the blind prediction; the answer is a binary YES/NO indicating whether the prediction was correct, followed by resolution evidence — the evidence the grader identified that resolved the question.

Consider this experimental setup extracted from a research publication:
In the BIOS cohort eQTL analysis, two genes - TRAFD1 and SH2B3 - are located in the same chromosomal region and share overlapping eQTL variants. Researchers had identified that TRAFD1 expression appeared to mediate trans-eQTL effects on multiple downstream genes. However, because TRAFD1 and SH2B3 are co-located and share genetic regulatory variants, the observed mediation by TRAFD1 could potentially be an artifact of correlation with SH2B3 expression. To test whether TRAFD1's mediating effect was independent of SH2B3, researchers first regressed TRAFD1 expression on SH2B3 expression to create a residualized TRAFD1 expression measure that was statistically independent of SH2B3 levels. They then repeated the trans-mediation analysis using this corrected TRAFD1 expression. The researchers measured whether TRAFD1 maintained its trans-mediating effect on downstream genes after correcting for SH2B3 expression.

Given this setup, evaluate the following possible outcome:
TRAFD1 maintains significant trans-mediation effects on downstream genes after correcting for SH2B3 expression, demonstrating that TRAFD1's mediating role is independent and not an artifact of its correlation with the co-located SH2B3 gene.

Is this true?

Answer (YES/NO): YES